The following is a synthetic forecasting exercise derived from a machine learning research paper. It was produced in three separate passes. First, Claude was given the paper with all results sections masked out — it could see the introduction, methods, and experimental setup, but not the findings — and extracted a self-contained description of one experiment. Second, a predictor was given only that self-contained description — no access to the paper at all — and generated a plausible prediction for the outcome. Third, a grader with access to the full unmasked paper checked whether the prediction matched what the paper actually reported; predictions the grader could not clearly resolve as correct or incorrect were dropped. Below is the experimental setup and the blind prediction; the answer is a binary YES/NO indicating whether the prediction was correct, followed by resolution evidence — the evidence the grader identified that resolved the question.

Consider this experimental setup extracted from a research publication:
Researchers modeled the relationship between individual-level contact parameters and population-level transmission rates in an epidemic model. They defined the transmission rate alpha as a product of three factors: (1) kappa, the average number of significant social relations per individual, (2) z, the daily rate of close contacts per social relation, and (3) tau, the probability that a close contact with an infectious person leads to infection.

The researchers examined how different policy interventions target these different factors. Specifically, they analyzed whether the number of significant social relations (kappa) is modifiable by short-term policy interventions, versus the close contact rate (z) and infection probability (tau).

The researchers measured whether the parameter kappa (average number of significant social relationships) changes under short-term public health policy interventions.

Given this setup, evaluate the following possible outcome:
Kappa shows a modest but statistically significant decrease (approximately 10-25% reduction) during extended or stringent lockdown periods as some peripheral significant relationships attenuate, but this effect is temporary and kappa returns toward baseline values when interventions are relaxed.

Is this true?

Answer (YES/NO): NO